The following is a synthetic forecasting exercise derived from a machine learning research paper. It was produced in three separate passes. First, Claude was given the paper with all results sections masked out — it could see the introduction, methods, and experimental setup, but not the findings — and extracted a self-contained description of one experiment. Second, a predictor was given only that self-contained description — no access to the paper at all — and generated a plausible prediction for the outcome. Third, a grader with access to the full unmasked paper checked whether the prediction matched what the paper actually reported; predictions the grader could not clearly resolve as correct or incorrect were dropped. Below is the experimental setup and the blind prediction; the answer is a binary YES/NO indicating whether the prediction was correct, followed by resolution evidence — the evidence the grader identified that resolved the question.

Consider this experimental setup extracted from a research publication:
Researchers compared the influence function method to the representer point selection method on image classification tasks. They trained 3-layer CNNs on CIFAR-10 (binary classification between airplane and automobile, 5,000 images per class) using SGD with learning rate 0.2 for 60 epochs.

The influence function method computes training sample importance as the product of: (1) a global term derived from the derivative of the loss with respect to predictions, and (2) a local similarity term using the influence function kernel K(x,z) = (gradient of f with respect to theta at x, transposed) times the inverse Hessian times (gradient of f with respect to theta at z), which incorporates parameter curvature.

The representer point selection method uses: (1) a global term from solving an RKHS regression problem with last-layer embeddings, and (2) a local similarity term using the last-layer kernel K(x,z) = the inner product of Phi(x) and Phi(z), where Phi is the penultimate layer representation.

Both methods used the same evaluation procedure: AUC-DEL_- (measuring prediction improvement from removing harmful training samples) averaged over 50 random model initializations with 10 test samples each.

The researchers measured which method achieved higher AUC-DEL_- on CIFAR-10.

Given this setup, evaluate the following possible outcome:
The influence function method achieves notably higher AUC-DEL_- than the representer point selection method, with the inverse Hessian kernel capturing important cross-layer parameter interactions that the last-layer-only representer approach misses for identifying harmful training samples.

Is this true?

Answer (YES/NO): YES